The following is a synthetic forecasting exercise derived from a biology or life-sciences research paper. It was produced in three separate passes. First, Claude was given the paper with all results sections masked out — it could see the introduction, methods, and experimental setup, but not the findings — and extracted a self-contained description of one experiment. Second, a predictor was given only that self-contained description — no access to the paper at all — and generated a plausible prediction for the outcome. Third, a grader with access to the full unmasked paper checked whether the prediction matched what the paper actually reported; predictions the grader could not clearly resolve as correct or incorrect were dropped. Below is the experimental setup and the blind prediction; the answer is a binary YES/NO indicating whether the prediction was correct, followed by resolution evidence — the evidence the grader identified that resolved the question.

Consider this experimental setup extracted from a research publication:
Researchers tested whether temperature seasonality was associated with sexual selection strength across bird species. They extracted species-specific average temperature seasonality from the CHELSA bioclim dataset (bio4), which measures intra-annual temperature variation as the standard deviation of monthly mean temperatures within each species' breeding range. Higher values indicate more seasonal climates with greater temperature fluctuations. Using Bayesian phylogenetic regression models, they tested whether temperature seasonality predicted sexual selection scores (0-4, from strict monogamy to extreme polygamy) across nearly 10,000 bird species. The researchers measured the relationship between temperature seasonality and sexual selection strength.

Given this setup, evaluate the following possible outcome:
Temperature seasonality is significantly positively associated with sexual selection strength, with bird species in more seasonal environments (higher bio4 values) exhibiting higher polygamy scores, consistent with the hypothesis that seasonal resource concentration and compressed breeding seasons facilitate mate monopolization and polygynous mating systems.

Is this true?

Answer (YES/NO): YES